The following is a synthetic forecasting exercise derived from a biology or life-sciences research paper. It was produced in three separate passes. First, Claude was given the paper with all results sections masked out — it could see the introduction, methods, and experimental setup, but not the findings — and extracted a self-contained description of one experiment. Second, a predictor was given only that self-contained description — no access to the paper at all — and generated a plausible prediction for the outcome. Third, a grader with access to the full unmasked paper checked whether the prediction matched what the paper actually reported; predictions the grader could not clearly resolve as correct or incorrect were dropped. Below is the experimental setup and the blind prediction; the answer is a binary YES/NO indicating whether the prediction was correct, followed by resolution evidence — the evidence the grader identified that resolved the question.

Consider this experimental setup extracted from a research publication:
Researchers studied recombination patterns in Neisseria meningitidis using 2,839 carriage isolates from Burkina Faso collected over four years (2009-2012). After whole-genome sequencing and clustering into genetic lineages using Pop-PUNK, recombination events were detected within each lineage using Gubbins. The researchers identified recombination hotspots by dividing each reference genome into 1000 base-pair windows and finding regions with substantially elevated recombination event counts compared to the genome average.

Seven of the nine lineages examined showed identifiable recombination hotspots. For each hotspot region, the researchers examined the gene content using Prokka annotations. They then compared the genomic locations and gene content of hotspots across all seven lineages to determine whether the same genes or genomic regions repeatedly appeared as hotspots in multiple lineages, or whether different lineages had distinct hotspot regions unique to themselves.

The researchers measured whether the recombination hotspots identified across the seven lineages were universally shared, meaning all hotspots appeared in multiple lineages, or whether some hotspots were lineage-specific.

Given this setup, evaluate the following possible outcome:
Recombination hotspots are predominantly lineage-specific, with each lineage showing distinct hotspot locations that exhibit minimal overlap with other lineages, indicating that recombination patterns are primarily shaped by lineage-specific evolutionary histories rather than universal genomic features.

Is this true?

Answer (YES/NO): NO